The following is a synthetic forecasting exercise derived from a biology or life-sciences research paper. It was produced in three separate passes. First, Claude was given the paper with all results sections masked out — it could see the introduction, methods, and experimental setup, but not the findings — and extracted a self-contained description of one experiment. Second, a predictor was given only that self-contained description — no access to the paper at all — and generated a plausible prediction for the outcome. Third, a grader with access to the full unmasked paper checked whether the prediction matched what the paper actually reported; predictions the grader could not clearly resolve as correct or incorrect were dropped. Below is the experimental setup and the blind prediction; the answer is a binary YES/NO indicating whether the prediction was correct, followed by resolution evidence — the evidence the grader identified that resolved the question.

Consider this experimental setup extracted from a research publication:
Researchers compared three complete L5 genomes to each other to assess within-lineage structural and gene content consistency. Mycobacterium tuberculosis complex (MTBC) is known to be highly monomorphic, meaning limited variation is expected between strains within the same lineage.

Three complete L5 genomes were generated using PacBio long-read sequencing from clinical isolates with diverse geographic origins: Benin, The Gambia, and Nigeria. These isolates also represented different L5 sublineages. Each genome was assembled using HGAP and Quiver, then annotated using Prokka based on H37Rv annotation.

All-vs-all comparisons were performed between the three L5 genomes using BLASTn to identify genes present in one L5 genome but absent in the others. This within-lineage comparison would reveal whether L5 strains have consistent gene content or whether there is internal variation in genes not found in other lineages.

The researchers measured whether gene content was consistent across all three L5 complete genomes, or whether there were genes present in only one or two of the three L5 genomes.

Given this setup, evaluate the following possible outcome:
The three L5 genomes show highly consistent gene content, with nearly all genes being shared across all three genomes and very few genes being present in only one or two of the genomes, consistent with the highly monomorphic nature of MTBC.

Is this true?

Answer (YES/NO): NO